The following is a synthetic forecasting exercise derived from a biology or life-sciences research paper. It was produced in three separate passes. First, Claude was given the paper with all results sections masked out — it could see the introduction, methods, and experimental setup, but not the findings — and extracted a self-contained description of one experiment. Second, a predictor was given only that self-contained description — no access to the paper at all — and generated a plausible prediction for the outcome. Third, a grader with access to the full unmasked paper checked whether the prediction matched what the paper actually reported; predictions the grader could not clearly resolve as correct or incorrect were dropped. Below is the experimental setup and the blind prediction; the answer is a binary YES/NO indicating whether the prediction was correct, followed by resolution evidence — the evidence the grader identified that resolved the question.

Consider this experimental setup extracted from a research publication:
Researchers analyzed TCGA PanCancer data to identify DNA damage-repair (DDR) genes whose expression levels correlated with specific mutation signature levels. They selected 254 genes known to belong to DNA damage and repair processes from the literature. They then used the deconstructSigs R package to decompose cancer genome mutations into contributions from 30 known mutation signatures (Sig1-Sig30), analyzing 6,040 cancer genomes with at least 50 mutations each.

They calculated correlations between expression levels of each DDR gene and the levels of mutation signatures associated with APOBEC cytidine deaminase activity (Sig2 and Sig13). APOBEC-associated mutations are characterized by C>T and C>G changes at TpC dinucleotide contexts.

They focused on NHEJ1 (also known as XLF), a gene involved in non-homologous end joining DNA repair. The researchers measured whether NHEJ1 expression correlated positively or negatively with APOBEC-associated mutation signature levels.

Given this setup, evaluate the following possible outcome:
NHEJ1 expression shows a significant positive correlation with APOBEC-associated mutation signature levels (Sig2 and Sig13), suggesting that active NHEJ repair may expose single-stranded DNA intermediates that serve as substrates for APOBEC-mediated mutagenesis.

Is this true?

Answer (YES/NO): NO